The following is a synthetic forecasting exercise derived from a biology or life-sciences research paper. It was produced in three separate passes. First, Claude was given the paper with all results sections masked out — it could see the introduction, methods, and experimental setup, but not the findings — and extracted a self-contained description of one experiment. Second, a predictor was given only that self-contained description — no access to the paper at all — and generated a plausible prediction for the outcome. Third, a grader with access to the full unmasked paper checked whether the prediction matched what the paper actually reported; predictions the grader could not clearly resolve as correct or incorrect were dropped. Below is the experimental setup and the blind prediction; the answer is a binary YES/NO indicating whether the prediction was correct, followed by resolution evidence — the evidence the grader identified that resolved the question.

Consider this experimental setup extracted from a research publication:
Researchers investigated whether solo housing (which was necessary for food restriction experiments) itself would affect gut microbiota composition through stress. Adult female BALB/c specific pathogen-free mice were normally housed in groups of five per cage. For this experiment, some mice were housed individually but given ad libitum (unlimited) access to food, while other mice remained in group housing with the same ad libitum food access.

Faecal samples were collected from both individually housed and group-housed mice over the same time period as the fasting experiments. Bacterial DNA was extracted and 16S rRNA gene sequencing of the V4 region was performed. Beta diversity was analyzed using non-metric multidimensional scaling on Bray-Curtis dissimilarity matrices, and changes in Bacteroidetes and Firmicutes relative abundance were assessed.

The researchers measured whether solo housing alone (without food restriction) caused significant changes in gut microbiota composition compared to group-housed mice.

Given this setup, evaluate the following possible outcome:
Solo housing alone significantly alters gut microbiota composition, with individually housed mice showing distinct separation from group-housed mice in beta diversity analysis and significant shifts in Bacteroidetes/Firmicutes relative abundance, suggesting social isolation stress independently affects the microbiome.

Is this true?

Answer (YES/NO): NO